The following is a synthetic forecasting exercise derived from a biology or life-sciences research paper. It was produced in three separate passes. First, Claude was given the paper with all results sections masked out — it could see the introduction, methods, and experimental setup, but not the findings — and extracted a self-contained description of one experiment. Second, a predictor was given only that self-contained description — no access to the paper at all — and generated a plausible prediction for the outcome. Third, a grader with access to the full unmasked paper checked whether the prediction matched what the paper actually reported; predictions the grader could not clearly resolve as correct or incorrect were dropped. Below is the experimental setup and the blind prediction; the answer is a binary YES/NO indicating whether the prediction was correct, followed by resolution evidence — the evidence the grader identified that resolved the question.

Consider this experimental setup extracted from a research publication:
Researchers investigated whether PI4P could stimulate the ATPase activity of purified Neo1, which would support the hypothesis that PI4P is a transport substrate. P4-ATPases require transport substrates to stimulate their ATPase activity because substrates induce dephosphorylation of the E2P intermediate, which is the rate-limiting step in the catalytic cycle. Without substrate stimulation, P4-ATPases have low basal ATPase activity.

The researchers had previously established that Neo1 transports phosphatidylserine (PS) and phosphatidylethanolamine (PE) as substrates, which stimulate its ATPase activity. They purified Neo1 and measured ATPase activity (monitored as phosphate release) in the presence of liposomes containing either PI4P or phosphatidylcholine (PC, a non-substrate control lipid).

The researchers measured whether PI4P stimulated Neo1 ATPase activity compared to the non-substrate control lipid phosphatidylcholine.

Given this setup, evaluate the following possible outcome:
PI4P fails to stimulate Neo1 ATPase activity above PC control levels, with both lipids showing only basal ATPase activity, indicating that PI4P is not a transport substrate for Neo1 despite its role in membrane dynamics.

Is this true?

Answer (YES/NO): NO